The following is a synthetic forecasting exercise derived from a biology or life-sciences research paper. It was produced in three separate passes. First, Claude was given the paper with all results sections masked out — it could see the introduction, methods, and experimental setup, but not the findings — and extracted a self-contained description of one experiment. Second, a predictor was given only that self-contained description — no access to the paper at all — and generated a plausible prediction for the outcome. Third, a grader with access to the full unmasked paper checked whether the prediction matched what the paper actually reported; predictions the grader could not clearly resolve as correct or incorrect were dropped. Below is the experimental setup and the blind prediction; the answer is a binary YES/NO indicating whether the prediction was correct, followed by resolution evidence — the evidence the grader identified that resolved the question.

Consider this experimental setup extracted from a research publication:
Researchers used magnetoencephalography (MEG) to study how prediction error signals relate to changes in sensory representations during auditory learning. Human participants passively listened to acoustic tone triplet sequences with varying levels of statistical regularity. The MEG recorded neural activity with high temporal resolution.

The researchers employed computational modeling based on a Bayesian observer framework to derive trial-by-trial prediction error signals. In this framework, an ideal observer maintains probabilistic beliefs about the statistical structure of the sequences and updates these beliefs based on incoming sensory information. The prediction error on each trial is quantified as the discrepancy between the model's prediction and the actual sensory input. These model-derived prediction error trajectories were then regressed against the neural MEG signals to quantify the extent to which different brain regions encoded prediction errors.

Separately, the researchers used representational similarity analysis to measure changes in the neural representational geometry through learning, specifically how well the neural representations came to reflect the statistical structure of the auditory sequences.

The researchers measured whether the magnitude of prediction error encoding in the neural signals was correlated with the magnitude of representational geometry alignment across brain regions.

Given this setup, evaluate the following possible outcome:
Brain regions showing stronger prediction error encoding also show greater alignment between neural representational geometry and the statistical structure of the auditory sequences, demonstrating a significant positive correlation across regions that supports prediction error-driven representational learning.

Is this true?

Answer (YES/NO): NO